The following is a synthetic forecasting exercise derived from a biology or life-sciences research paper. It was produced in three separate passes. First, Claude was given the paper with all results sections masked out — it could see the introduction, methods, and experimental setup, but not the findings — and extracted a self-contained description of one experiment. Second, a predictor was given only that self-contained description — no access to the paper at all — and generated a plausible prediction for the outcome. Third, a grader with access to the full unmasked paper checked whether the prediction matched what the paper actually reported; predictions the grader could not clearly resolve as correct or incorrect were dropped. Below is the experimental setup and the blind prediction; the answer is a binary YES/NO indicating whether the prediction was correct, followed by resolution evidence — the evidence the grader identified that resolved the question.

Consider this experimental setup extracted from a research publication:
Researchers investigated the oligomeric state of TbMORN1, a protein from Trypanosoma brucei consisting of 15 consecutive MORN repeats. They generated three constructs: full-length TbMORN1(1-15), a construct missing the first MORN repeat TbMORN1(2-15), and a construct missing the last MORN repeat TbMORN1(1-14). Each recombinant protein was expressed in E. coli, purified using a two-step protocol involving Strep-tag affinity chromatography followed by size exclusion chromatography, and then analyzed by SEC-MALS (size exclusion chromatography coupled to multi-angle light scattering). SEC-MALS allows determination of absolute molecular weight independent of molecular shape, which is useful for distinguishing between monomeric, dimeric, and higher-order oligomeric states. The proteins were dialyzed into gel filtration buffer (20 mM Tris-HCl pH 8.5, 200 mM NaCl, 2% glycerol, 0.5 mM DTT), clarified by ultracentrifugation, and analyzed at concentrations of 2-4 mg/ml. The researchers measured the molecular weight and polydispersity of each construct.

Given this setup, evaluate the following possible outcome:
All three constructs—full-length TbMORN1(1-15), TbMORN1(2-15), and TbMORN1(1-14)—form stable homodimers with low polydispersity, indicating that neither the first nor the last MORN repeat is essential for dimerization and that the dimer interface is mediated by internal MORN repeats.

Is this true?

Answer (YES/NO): NO